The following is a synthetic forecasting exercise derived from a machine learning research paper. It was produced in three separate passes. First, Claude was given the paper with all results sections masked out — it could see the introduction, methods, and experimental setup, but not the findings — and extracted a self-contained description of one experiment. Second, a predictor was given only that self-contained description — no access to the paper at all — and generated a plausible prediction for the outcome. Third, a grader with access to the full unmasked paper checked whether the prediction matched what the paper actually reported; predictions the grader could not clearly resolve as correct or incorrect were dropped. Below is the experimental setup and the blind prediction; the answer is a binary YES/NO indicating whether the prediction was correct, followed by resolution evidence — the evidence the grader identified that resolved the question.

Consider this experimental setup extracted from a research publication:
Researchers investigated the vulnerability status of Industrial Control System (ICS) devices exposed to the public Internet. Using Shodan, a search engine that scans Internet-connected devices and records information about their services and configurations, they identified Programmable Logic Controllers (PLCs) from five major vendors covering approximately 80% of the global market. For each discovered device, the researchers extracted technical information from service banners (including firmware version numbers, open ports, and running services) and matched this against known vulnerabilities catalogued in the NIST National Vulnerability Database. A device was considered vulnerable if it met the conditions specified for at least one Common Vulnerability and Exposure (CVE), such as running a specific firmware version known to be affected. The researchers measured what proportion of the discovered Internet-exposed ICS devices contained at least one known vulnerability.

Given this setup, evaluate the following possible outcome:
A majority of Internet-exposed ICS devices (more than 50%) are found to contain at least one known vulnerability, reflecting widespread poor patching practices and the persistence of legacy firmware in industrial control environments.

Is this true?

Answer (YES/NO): YES